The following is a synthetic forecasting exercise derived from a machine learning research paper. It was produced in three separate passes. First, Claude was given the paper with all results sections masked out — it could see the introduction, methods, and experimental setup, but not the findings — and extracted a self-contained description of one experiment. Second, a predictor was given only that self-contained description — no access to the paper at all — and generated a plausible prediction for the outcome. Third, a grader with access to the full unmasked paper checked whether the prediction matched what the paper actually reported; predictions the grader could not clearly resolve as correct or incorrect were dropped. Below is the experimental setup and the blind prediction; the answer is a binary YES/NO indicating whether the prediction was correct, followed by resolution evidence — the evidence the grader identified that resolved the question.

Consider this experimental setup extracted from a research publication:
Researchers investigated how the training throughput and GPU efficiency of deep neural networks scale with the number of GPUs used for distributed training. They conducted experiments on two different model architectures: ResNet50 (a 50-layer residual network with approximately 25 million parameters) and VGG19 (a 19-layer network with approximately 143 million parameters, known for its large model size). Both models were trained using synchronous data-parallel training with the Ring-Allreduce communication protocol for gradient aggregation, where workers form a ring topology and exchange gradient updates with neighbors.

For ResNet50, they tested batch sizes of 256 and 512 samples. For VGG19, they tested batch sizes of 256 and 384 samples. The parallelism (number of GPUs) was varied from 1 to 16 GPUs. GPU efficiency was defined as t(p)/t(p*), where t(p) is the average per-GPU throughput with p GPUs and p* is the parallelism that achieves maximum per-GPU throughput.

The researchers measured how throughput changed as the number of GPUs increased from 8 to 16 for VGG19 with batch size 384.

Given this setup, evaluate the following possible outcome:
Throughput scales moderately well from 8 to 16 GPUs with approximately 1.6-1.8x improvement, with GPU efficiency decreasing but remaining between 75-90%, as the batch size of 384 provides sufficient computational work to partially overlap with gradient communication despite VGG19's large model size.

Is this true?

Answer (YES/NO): NO